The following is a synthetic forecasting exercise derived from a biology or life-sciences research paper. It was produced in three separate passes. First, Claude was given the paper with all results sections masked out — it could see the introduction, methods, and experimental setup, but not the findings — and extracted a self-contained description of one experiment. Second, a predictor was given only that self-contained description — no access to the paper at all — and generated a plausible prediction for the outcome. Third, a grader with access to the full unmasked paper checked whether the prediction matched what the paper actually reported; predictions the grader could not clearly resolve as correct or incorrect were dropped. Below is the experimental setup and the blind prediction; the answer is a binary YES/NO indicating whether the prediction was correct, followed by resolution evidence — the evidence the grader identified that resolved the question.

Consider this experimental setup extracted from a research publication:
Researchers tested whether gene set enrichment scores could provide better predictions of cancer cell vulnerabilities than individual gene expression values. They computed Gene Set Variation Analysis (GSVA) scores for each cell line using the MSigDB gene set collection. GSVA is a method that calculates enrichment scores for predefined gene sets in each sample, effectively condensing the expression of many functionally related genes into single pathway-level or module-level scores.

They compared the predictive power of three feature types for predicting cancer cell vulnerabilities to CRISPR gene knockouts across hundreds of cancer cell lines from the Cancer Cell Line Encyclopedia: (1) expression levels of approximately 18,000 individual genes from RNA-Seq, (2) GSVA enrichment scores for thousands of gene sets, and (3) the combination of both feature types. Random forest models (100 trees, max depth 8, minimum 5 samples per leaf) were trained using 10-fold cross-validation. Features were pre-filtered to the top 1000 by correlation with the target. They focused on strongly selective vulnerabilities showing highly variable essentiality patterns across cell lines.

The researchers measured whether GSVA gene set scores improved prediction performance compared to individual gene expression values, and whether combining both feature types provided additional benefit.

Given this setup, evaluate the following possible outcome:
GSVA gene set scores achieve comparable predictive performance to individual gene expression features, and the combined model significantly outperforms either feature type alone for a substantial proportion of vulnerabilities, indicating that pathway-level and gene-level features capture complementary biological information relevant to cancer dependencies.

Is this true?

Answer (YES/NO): NO